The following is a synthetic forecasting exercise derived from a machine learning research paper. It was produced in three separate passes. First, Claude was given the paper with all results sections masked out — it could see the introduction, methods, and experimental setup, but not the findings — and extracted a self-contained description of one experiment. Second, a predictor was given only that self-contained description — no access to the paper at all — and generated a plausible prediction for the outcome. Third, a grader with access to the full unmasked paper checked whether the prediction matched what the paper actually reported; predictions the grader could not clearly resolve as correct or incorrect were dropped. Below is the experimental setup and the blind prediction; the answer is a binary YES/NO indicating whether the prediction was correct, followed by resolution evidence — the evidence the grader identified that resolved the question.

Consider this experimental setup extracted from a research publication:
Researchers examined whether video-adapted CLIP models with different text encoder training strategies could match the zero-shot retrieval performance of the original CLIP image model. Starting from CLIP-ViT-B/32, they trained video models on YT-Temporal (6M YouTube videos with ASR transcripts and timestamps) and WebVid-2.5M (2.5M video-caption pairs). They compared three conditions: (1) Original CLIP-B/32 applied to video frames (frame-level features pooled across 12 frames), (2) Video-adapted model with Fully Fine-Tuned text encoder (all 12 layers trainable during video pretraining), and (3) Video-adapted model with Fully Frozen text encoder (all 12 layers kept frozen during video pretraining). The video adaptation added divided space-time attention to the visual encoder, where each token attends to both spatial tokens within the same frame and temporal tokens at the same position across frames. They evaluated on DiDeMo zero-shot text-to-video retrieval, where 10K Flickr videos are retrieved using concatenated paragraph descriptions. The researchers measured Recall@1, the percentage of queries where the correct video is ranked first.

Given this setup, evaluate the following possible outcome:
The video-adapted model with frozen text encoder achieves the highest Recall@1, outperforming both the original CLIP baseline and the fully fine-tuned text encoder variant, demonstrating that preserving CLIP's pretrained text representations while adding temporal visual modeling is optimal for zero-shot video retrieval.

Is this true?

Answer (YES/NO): NO